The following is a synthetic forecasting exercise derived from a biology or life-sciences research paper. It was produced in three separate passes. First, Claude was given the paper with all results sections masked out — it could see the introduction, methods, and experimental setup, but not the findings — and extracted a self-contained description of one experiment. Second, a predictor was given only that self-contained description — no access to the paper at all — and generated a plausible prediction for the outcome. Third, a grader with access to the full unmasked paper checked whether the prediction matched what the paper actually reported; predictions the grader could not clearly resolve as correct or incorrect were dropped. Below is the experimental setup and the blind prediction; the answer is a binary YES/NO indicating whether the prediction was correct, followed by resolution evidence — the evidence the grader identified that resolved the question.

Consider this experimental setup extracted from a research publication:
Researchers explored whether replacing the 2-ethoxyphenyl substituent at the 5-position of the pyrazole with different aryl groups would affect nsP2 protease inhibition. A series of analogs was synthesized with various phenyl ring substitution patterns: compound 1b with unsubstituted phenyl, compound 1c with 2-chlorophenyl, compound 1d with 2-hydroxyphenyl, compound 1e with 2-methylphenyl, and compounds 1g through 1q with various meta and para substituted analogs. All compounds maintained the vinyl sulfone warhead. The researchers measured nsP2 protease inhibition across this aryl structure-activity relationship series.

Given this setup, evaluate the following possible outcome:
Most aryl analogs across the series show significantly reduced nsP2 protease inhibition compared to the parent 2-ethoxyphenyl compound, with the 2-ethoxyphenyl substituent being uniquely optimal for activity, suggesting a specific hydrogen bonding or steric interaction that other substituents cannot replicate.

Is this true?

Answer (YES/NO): NO